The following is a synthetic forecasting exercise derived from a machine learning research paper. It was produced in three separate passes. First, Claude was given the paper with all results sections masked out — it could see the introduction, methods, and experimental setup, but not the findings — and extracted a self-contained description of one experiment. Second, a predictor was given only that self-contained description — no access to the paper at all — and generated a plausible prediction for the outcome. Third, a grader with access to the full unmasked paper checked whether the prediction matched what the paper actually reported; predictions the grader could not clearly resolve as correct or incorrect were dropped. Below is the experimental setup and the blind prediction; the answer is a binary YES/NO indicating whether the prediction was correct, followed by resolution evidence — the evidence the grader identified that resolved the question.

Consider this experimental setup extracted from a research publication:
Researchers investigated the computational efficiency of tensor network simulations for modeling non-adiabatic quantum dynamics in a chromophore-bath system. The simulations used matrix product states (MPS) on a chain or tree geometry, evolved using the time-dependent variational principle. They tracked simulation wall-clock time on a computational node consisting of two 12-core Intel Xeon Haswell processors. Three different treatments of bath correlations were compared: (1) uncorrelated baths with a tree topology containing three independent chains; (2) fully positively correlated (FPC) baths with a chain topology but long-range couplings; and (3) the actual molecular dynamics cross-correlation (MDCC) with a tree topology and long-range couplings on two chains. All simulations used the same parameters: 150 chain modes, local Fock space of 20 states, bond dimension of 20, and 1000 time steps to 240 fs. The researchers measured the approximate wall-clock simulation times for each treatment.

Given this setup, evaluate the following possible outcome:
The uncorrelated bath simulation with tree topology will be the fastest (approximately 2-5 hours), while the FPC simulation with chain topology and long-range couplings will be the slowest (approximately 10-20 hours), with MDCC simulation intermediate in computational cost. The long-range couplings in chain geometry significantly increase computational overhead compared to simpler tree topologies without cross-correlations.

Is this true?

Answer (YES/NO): NO